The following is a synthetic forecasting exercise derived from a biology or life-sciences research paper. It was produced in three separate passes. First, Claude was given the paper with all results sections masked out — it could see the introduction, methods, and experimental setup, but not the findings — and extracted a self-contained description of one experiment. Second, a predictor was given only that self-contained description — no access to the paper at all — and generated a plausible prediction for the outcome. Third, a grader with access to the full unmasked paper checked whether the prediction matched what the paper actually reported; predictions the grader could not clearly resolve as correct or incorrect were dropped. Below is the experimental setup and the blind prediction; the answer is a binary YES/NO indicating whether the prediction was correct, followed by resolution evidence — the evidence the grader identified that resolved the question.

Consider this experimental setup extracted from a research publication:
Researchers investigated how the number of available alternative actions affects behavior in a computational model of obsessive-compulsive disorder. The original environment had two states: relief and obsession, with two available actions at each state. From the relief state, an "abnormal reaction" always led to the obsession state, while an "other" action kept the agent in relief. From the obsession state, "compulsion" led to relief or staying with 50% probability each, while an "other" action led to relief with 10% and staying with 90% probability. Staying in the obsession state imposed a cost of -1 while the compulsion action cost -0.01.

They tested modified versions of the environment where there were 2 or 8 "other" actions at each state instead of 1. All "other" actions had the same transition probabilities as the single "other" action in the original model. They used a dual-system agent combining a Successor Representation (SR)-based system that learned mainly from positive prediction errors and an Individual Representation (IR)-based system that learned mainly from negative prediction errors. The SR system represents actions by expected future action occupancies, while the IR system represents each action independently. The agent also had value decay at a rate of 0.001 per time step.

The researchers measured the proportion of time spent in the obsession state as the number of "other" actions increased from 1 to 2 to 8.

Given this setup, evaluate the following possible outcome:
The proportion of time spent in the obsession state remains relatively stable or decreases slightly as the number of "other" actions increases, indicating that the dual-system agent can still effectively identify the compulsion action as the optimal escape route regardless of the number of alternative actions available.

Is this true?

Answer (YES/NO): NO